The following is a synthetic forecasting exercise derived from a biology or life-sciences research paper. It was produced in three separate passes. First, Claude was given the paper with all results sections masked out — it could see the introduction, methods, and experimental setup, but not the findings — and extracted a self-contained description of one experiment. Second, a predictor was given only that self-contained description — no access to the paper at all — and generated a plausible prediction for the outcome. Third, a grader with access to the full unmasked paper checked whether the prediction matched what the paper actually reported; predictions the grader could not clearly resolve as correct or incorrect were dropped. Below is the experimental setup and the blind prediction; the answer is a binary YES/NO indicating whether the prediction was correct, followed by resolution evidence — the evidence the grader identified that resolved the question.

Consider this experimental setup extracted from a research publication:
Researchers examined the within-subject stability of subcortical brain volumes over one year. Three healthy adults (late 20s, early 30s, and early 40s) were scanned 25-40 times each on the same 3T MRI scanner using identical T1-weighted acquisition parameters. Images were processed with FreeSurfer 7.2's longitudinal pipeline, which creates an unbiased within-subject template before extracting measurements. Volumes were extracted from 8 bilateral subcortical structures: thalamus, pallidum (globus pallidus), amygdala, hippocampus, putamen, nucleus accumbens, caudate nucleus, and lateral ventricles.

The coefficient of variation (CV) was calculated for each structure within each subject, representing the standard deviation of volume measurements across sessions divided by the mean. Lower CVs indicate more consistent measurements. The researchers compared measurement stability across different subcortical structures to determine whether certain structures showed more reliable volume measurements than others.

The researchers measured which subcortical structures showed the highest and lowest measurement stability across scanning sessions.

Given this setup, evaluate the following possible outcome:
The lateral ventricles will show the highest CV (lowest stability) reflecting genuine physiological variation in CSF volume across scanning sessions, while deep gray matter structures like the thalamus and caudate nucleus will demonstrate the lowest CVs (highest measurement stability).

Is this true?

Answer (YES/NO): NO